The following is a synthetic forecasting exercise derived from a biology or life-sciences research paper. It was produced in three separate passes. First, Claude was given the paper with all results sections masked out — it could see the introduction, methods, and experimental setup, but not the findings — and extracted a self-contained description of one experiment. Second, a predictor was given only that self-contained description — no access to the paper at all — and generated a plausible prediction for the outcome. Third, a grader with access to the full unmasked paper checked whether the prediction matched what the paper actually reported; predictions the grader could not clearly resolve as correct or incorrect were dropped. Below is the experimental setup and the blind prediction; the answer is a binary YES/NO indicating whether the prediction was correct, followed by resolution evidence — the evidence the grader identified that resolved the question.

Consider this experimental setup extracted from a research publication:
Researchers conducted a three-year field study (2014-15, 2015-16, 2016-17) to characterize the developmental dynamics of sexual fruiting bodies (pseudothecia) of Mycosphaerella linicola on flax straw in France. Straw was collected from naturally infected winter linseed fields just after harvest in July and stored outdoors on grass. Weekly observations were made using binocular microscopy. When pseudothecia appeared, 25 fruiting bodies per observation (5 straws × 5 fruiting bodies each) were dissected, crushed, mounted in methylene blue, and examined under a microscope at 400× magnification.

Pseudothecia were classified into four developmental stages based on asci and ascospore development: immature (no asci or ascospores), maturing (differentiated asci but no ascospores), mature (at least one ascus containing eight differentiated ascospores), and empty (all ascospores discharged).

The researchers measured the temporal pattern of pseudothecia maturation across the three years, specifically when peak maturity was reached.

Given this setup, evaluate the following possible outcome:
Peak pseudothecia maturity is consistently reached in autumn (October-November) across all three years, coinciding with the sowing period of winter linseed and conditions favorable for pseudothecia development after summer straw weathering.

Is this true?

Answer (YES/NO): YES